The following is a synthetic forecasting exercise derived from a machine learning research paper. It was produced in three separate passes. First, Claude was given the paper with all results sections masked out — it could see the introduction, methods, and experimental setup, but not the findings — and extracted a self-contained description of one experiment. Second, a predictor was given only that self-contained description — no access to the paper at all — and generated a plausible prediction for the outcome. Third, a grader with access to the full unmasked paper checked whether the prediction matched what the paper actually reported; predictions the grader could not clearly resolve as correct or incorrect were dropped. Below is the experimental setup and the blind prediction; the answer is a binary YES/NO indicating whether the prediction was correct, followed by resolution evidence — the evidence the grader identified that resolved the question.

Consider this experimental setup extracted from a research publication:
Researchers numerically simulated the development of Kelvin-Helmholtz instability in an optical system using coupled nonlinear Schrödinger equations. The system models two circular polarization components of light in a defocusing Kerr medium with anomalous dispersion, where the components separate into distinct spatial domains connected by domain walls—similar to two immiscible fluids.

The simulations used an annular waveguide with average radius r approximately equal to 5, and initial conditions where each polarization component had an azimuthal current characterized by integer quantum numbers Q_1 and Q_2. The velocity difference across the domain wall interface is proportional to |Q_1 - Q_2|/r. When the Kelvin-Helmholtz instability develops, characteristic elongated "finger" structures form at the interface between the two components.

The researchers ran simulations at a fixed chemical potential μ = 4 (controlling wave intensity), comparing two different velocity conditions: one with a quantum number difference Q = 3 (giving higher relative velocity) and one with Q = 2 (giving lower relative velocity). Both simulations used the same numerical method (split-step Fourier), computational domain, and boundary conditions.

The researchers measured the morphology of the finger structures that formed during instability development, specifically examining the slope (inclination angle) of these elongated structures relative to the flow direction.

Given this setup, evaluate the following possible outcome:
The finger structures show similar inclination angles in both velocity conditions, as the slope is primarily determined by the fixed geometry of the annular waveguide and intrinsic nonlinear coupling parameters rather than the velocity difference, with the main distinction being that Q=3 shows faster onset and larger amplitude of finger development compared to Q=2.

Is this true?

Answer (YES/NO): NO